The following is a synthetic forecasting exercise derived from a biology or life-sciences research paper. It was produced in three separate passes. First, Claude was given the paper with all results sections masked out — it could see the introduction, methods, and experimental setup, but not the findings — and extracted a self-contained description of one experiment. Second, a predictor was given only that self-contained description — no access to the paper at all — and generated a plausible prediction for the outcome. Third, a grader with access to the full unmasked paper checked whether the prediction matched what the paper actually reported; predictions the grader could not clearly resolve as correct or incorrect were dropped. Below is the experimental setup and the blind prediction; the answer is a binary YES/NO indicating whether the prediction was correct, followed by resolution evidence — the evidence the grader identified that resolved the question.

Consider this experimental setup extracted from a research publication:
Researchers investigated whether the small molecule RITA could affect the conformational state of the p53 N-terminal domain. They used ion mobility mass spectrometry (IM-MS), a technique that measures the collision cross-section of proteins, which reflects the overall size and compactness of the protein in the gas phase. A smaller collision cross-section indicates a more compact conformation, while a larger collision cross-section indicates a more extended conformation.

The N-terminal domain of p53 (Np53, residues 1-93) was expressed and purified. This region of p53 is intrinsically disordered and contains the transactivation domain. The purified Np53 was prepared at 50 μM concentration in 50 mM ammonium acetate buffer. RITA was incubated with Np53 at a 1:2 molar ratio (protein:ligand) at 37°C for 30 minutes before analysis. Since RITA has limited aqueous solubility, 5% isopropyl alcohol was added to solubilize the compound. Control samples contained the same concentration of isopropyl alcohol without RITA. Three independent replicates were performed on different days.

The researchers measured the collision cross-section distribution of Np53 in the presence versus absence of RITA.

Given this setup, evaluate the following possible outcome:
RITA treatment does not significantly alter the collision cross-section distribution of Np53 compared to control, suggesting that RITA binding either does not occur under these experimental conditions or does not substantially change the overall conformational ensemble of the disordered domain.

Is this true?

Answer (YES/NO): NO